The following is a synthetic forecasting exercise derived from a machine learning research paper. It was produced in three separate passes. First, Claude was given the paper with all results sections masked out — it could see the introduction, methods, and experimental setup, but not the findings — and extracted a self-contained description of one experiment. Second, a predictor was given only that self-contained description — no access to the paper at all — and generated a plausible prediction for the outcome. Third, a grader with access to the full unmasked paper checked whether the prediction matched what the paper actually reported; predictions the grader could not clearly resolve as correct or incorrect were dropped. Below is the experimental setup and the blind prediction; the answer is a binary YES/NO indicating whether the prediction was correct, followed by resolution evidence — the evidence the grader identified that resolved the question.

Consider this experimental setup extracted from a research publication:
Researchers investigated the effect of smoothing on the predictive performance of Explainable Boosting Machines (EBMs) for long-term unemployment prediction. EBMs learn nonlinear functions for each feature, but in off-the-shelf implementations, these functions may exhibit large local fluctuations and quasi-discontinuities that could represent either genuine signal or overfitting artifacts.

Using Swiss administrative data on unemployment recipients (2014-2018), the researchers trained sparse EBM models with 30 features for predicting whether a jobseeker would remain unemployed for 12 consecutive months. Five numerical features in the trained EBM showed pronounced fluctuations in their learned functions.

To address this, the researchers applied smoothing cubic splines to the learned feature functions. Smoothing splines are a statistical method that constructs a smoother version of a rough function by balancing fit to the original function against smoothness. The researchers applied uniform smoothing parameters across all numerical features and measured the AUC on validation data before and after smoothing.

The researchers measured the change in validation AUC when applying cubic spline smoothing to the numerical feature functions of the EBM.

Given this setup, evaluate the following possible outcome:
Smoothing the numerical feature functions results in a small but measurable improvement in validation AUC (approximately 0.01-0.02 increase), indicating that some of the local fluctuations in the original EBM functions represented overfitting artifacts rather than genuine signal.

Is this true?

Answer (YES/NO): NO